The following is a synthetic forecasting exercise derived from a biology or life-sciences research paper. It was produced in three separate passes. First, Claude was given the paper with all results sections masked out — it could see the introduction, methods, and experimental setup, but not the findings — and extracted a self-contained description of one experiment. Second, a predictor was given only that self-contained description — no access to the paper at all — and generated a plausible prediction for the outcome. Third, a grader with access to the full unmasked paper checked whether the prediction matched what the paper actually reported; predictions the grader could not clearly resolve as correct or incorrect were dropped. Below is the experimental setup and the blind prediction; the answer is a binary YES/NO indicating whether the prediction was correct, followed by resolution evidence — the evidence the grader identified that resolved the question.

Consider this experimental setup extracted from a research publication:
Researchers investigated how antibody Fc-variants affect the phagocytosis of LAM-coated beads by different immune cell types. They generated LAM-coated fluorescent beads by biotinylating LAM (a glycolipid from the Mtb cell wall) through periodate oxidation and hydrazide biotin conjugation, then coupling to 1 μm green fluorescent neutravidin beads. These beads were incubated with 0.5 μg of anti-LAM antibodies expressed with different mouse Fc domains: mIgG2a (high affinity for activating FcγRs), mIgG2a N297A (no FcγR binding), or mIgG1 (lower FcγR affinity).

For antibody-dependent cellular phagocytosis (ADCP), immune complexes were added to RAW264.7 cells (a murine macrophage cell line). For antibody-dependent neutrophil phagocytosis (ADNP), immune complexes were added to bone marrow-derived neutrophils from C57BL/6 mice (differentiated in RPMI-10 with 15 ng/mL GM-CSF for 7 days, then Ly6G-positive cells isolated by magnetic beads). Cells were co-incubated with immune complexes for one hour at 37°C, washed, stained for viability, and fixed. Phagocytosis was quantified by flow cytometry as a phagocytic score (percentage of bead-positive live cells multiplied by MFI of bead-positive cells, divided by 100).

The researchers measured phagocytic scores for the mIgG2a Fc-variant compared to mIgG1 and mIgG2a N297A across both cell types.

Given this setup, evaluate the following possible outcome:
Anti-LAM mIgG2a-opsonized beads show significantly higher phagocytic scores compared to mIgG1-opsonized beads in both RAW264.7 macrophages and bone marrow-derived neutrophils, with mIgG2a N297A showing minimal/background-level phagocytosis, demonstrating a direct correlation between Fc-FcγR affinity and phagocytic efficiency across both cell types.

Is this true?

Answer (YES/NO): YES